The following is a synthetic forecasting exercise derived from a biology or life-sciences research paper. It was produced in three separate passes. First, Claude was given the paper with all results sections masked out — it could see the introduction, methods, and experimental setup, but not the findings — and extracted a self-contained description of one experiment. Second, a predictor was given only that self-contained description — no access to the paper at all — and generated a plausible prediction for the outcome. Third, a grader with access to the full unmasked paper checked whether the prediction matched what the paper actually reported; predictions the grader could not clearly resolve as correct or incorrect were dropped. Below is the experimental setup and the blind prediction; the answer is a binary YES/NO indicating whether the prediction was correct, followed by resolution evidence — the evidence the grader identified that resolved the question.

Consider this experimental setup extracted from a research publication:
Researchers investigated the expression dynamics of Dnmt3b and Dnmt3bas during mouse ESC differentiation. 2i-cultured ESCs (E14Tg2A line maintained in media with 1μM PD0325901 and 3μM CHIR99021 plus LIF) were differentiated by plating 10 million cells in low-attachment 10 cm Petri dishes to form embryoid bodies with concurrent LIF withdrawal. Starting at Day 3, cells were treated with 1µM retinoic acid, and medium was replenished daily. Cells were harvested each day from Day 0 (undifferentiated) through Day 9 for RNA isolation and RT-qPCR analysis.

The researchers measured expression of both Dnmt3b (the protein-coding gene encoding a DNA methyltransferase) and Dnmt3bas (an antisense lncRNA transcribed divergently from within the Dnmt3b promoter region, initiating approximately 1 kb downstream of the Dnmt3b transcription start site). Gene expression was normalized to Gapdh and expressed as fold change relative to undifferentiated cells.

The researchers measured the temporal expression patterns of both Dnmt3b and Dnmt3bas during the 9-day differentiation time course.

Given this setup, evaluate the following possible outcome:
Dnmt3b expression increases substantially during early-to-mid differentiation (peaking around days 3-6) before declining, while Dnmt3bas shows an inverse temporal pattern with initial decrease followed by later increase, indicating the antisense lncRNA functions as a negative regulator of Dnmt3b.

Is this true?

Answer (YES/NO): NO